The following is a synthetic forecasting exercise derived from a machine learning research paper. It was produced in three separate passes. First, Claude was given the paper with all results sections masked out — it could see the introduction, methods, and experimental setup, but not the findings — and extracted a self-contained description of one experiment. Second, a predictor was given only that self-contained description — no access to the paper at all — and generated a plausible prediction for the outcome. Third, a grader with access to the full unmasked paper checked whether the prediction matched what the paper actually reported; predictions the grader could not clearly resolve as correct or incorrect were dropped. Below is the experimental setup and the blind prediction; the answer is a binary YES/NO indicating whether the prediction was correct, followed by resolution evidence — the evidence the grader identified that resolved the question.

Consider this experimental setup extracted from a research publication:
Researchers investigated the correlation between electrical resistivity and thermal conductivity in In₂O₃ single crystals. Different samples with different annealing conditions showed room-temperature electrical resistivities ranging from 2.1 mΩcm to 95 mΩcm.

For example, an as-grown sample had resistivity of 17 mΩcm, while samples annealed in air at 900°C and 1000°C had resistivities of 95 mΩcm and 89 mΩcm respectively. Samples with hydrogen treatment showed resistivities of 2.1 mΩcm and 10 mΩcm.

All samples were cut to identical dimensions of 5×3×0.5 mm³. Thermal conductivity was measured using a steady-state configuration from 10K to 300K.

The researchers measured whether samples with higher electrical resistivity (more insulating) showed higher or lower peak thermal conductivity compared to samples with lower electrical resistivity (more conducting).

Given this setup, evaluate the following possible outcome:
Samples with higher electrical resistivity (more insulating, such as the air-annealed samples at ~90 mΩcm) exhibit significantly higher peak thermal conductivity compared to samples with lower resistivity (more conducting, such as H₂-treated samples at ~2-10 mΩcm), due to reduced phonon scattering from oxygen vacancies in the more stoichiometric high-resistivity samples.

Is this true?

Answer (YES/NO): NO